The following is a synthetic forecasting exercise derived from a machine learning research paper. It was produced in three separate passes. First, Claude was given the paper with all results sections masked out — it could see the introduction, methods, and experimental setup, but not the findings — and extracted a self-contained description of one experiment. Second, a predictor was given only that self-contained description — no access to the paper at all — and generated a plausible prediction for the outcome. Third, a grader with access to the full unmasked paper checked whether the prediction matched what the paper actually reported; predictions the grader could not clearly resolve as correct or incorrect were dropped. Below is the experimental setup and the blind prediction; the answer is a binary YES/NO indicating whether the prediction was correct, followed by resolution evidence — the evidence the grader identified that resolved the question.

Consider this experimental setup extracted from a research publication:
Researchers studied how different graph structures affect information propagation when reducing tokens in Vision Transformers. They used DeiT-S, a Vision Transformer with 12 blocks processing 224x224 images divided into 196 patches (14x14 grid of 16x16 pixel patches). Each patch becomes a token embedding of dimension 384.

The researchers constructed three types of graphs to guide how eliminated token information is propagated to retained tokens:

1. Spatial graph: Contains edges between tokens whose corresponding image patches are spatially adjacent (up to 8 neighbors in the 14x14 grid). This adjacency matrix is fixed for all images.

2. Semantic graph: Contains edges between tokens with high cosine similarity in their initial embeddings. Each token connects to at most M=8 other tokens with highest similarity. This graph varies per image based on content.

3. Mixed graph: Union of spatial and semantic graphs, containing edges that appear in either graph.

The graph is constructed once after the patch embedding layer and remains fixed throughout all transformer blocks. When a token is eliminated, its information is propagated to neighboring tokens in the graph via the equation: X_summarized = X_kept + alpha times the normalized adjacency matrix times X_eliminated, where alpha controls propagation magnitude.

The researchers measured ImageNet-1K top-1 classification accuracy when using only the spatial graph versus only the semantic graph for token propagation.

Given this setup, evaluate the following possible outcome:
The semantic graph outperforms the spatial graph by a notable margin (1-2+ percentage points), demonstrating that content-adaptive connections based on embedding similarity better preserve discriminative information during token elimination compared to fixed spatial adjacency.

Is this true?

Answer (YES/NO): NO